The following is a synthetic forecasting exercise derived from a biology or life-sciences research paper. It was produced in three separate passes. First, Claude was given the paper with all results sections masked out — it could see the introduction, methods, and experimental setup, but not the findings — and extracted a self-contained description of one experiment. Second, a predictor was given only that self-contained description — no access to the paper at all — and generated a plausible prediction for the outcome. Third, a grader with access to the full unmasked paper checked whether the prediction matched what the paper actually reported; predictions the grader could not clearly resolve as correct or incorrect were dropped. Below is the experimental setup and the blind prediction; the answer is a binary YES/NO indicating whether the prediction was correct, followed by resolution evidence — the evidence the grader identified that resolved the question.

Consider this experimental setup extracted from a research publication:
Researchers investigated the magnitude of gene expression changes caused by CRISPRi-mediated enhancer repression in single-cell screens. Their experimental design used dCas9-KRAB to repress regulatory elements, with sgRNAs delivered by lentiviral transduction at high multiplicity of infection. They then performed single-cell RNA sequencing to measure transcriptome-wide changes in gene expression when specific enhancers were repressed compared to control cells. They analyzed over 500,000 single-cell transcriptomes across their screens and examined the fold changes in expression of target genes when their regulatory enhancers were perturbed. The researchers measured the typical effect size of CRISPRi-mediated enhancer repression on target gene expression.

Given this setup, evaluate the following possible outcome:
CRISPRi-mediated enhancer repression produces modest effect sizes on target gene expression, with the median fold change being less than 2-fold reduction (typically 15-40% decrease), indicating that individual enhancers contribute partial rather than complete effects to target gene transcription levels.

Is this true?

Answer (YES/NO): YES